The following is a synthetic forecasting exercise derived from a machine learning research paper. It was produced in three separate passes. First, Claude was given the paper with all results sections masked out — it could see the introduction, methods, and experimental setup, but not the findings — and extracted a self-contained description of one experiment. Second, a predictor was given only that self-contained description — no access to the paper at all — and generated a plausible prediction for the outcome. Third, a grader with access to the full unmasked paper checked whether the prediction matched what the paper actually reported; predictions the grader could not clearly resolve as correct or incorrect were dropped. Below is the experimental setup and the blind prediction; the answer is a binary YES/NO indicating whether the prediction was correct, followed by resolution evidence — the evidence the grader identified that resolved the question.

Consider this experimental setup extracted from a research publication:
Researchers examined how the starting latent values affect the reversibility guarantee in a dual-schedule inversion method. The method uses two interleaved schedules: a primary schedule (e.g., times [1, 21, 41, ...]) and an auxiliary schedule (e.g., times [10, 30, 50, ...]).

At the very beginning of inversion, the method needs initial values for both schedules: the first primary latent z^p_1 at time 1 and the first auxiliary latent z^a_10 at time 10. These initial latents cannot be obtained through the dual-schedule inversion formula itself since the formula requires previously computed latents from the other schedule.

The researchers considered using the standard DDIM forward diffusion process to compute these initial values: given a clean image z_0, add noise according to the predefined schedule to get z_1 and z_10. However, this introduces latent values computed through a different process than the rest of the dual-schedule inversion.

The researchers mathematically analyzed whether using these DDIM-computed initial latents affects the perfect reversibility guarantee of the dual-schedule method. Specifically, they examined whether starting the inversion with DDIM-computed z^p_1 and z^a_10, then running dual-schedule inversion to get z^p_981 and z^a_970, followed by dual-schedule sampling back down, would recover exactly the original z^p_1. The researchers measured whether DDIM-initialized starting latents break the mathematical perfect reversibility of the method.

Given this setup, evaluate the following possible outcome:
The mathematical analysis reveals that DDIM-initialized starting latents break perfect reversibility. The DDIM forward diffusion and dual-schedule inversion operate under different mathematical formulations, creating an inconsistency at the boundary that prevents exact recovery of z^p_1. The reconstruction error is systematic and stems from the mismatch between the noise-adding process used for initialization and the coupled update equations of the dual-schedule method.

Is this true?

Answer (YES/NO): NO